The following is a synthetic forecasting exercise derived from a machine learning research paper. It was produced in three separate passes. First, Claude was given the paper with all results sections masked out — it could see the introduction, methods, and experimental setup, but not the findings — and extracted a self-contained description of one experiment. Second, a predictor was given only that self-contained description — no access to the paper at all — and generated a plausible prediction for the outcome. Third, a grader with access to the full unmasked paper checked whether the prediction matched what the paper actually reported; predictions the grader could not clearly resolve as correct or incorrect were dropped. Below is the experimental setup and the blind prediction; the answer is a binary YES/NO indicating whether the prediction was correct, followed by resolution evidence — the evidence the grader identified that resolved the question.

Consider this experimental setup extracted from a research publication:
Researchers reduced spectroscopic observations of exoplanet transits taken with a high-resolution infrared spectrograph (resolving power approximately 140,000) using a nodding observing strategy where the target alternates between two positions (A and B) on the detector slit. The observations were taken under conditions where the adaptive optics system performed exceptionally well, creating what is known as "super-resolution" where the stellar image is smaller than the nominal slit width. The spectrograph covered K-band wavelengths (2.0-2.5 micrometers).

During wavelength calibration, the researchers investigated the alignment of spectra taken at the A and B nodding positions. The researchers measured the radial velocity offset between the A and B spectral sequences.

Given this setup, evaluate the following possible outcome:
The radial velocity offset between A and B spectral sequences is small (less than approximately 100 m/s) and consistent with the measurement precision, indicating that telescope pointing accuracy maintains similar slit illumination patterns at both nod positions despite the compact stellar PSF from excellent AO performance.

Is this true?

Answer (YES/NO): NO